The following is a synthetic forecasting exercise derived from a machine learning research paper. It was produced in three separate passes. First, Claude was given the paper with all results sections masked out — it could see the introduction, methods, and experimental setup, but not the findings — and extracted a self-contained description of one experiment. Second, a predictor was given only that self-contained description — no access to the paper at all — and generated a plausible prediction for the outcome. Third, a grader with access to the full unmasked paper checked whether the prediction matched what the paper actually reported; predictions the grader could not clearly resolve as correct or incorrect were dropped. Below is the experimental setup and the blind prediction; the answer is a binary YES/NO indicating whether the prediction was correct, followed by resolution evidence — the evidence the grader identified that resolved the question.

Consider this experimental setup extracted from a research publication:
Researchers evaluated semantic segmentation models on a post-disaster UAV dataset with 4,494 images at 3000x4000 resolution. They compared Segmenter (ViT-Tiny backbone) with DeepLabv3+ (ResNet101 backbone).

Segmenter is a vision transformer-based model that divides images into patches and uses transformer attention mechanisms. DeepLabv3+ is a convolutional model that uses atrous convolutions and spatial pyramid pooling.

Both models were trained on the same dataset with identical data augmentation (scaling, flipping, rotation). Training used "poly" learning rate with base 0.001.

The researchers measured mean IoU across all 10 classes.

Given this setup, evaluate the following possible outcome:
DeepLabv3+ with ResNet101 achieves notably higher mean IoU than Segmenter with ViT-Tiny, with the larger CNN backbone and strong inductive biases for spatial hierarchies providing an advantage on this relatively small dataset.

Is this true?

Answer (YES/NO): NO